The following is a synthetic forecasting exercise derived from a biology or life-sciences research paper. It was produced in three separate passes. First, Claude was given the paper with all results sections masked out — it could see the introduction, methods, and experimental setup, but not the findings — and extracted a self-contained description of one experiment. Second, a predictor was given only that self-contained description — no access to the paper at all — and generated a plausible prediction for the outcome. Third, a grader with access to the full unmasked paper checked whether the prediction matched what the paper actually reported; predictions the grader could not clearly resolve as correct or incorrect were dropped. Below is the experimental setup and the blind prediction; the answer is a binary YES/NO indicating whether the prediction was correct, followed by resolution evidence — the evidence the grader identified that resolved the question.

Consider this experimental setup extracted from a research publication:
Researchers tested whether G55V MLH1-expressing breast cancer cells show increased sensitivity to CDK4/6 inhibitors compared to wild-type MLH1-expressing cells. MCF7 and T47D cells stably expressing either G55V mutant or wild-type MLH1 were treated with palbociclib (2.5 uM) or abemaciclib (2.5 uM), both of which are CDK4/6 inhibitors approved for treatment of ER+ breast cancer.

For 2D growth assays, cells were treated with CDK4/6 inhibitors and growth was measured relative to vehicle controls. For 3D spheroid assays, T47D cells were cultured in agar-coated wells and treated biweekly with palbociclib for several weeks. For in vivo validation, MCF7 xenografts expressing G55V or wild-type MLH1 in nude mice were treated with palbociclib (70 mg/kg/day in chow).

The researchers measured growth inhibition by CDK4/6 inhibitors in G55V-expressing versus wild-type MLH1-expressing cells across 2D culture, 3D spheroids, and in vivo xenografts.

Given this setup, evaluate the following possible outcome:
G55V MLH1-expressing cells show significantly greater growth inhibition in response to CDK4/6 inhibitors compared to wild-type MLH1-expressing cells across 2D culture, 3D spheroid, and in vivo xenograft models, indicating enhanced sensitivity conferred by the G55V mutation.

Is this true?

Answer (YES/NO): YES